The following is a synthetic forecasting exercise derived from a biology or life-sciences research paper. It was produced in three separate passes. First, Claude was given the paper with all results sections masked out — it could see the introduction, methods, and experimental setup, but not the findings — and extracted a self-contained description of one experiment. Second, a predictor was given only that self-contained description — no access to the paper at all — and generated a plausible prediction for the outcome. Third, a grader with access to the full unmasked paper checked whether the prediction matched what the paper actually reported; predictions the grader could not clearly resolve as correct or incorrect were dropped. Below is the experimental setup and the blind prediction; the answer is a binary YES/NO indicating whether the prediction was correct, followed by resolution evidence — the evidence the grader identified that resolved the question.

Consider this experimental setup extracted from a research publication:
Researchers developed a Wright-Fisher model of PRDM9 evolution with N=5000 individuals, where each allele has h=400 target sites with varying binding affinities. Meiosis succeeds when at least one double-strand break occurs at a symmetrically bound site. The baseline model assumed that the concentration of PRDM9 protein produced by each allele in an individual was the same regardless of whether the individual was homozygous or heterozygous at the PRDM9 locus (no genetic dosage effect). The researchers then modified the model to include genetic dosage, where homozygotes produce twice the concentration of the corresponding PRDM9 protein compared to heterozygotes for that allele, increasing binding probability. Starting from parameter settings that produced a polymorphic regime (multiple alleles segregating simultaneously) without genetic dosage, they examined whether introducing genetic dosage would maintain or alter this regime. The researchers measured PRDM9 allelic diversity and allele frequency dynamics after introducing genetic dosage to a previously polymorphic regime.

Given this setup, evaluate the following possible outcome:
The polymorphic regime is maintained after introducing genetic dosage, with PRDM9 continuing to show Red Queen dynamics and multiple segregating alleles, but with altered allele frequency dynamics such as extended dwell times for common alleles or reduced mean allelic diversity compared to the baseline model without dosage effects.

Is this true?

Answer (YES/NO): NO